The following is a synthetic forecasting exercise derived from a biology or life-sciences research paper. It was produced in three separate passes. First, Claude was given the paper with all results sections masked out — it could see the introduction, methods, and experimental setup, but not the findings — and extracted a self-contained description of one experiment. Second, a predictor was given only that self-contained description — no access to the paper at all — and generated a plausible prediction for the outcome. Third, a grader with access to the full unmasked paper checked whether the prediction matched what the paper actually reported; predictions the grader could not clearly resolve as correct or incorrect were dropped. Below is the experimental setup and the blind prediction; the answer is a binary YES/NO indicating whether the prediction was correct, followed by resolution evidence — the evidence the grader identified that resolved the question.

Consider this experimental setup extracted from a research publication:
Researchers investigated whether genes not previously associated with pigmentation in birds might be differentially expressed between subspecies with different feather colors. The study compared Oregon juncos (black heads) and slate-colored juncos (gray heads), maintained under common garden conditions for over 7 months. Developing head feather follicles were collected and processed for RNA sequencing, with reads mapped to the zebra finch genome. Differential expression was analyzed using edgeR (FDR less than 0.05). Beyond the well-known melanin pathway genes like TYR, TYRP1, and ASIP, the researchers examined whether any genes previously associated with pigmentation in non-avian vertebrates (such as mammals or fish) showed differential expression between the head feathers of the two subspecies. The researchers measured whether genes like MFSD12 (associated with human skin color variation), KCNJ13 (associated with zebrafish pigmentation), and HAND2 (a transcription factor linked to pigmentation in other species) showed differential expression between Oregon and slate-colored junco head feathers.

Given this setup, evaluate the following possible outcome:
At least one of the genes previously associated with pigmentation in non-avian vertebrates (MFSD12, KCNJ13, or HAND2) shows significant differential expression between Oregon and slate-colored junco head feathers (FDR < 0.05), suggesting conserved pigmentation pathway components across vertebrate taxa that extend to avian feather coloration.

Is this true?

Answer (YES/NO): YES